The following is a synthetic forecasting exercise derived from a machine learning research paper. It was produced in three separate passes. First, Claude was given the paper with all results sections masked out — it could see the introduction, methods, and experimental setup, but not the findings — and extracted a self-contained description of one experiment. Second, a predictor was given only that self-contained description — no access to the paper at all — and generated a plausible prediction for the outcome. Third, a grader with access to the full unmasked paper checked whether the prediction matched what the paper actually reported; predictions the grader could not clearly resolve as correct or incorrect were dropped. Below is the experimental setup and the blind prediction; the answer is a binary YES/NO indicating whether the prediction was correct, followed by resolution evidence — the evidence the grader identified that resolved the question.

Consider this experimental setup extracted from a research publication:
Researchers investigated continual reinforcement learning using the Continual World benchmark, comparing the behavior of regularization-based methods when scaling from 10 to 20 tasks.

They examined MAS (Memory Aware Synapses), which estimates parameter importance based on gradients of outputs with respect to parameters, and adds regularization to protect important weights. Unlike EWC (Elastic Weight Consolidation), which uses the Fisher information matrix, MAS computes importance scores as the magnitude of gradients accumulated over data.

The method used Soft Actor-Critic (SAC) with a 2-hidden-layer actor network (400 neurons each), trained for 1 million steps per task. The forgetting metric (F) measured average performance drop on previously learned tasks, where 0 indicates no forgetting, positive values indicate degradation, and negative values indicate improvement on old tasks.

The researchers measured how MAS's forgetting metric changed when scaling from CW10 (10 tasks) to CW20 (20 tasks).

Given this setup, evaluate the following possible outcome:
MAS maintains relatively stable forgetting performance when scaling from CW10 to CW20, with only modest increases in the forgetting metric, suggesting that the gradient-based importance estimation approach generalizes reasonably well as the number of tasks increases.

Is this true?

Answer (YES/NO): YES